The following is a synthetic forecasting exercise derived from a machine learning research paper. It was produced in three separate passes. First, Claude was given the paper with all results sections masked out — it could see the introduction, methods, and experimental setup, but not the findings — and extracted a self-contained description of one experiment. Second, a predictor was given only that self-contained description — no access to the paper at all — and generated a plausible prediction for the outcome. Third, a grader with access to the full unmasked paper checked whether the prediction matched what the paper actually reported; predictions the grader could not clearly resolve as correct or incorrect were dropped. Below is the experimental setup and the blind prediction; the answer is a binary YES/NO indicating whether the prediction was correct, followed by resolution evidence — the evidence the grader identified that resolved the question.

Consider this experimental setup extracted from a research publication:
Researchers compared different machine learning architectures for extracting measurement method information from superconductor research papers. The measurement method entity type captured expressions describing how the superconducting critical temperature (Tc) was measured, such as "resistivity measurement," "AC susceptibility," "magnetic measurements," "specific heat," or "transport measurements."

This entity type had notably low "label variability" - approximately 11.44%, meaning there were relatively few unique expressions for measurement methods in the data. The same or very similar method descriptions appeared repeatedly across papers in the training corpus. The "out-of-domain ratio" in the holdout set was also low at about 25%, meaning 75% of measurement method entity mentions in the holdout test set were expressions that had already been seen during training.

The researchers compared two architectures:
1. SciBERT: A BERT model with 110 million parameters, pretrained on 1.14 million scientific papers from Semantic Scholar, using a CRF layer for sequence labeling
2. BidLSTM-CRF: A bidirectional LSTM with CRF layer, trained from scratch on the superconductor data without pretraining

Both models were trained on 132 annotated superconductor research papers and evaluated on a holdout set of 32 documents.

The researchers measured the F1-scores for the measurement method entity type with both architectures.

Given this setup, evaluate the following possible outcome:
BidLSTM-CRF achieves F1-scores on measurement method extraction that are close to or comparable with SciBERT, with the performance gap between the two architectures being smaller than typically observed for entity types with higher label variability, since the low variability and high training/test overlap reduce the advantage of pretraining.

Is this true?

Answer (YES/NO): YES